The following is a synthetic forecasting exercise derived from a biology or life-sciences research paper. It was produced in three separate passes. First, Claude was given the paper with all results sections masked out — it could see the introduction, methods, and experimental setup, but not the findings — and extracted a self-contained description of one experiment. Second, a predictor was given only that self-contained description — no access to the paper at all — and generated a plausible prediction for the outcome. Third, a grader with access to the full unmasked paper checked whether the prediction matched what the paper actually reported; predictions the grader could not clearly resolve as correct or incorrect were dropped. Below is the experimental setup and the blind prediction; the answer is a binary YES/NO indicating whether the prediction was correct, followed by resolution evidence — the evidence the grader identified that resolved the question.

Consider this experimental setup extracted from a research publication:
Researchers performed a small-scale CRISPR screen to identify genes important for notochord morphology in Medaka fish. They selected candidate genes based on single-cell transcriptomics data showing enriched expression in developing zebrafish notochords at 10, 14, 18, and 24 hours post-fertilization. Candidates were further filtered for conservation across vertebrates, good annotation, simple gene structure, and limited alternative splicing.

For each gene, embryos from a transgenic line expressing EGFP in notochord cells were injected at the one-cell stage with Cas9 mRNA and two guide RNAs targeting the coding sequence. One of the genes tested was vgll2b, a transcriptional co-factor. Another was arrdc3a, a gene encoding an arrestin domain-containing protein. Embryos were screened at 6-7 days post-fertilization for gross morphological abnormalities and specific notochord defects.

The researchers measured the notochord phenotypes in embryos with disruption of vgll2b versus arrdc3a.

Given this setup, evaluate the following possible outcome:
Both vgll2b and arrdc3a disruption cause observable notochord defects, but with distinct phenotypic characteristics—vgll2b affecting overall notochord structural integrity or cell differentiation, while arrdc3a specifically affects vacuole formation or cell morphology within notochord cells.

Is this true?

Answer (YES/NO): NO